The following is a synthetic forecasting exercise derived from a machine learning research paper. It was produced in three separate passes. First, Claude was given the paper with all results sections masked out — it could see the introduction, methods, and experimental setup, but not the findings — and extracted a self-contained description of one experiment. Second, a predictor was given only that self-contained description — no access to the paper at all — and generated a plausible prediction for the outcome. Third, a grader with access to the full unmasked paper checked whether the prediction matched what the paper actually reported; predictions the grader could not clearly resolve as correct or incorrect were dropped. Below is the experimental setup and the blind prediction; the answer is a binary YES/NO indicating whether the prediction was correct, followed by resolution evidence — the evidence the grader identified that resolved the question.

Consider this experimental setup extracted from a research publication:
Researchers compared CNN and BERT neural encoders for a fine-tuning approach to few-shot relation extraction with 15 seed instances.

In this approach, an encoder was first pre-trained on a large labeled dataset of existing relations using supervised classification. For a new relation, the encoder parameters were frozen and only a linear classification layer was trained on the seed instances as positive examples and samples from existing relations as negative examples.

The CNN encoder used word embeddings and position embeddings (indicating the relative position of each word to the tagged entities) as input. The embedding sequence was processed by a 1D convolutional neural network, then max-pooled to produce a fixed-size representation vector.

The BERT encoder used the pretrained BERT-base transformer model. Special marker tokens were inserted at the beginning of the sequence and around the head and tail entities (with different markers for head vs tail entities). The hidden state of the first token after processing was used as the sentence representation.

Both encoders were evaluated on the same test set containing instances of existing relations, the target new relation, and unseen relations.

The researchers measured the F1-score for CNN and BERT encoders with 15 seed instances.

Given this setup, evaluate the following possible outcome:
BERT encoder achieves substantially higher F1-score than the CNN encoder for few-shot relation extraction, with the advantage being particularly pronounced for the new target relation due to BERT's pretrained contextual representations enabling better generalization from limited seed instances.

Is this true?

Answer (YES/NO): YES